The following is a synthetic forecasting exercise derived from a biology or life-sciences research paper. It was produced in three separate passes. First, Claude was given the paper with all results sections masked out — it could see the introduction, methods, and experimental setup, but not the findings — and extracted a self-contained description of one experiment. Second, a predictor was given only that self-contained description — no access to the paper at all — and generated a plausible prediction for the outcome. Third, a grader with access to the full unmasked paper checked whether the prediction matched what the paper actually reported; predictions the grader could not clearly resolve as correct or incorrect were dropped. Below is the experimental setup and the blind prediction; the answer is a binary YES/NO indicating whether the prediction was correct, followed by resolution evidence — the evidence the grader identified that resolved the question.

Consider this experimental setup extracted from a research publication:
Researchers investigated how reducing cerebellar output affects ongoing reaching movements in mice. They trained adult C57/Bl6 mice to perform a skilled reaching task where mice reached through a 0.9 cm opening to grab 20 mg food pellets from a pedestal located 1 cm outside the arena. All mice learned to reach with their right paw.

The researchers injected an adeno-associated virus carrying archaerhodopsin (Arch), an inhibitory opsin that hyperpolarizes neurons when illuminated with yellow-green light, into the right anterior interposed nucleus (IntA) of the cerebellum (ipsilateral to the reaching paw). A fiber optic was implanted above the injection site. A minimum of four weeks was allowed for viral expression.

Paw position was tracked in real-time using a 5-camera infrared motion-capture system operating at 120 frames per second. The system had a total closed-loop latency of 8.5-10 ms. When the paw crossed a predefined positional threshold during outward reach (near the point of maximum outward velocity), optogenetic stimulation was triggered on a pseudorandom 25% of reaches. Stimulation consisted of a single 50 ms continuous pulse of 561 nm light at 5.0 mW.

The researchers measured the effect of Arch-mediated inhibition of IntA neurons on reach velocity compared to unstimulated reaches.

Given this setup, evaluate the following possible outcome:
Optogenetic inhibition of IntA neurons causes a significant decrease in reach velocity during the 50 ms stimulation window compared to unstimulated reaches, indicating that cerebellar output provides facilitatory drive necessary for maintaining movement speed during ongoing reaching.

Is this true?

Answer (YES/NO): NO